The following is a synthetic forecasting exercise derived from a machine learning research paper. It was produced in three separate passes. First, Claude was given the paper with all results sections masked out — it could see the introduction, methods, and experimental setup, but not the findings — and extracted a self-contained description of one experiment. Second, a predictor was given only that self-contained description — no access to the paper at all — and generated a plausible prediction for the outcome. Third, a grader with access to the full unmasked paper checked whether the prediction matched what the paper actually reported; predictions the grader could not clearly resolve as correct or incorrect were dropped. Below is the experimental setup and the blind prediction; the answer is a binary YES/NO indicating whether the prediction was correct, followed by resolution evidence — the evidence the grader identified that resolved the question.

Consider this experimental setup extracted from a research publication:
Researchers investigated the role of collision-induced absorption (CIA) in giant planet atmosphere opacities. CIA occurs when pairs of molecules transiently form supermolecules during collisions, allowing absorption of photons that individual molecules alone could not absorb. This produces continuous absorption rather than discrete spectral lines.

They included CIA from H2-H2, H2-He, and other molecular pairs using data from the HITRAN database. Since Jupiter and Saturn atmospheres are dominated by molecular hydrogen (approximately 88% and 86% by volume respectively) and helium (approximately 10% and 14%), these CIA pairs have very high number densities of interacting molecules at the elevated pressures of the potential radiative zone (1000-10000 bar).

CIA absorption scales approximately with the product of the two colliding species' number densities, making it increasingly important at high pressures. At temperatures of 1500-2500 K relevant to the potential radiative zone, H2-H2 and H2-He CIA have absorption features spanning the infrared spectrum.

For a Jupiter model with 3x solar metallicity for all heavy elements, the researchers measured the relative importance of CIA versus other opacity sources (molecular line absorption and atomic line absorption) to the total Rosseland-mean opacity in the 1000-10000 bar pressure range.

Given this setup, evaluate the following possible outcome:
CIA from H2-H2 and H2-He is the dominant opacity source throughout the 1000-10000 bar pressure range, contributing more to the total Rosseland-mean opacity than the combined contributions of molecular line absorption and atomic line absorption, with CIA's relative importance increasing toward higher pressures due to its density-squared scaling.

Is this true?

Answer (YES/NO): NO